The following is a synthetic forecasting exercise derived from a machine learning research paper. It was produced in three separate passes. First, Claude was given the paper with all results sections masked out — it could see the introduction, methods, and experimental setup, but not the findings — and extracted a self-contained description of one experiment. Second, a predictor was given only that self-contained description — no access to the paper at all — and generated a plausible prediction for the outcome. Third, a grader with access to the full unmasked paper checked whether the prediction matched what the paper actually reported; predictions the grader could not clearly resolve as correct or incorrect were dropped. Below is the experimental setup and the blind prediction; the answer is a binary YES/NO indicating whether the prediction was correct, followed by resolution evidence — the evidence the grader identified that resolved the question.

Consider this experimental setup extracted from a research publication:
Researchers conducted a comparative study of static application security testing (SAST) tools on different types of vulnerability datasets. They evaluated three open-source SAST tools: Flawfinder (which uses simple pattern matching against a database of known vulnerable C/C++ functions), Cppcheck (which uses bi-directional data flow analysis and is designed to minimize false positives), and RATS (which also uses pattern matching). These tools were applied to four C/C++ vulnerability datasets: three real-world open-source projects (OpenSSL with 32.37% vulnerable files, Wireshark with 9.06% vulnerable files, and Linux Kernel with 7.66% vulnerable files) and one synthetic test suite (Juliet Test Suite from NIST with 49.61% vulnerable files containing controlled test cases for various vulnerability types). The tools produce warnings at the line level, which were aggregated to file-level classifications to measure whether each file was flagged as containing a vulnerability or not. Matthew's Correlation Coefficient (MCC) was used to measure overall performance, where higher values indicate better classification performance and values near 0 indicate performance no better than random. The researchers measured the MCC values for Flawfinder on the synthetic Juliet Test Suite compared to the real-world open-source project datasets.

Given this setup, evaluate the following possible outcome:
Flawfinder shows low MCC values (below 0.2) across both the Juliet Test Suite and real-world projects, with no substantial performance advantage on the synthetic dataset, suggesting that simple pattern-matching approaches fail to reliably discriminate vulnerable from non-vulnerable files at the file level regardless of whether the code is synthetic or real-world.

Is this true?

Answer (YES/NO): NO